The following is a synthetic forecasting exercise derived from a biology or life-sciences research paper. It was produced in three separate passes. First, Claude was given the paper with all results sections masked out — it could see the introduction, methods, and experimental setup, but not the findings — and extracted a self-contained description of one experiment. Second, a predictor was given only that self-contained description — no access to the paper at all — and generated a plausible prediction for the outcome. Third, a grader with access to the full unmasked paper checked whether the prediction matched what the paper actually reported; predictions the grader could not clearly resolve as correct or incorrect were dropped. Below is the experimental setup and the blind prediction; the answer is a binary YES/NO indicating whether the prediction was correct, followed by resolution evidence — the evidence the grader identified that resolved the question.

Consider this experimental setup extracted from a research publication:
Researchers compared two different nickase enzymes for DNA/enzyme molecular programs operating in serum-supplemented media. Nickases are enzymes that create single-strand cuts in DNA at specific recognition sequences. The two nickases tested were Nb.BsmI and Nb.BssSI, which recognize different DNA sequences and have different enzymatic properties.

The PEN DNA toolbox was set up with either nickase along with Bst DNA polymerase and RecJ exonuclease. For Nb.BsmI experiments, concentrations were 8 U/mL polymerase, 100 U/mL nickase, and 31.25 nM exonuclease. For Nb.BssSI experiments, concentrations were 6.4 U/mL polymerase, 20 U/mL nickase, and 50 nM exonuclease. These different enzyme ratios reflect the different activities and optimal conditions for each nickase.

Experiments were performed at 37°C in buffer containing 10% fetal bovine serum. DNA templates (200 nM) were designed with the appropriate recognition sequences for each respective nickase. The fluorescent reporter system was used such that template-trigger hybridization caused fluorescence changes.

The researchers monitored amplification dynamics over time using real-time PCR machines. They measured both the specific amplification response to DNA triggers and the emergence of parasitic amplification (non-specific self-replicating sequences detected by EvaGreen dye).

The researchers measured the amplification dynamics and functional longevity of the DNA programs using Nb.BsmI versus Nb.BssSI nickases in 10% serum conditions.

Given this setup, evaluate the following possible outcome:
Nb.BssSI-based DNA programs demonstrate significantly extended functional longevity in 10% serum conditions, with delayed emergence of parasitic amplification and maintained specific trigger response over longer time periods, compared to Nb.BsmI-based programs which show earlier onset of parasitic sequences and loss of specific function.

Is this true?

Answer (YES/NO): YES